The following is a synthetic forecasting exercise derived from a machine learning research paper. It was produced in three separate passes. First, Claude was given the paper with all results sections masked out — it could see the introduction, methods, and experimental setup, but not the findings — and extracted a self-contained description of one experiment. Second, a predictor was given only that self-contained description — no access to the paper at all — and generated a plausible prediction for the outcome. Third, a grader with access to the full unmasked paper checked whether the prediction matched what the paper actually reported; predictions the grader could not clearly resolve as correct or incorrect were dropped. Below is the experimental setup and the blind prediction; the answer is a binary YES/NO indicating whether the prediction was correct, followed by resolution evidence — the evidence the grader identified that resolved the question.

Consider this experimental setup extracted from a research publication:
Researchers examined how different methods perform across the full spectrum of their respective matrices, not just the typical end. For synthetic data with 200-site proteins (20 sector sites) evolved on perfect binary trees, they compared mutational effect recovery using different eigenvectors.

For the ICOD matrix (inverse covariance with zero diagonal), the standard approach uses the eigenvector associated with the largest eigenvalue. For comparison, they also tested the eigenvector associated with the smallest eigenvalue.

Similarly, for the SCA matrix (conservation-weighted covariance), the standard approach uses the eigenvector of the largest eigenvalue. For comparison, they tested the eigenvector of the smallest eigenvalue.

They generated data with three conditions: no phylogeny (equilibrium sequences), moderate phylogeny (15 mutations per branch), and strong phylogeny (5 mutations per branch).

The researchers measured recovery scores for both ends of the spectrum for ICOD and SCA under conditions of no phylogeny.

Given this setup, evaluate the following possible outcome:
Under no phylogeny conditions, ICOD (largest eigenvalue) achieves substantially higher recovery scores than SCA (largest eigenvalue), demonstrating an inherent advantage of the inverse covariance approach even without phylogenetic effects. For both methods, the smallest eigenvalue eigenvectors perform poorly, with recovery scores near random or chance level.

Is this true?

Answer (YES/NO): NO